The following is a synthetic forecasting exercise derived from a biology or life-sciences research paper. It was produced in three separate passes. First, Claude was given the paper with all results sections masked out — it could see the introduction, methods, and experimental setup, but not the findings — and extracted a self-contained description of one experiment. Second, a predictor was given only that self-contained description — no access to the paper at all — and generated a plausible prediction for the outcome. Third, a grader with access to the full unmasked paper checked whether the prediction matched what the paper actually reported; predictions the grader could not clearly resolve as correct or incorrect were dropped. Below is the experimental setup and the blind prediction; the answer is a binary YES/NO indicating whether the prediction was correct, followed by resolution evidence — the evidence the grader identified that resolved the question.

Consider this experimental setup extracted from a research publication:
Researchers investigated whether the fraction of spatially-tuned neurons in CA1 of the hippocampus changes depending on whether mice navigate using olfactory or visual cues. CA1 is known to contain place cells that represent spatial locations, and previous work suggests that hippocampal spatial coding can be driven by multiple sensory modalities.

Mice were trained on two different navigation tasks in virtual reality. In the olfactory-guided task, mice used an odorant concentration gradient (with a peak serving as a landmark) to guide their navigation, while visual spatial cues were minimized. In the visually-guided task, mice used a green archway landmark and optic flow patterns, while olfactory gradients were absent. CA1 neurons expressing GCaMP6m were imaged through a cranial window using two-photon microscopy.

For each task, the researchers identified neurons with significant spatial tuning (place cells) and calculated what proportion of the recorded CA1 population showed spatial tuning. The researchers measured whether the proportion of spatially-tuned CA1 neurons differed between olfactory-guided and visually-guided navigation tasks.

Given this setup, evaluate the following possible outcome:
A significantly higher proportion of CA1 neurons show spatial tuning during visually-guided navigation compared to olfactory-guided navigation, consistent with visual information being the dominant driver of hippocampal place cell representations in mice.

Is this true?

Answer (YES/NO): NO